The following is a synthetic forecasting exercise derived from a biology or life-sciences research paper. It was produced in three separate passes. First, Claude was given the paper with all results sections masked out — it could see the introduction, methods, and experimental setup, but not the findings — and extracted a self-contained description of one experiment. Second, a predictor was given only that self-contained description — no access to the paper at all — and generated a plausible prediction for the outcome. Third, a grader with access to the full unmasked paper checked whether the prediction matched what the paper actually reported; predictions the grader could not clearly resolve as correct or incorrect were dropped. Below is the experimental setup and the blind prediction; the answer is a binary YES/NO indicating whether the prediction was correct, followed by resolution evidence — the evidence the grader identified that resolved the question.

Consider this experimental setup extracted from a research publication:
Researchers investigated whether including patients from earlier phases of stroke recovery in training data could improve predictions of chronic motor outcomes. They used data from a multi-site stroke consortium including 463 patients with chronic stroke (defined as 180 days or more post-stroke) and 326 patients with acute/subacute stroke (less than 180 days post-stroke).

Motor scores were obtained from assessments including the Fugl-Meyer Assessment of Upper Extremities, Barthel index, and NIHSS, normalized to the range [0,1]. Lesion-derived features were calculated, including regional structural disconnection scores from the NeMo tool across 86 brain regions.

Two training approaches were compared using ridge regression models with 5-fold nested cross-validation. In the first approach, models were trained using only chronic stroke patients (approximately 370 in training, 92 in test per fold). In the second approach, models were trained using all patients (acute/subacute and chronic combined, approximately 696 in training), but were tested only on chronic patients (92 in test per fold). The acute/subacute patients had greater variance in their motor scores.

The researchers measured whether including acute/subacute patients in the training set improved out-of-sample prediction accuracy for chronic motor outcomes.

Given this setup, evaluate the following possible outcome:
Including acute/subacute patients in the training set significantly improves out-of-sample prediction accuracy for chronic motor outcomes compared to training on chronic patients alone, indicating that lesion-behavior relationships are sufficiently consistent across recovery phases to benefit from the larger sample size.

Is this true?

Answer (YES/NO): YES